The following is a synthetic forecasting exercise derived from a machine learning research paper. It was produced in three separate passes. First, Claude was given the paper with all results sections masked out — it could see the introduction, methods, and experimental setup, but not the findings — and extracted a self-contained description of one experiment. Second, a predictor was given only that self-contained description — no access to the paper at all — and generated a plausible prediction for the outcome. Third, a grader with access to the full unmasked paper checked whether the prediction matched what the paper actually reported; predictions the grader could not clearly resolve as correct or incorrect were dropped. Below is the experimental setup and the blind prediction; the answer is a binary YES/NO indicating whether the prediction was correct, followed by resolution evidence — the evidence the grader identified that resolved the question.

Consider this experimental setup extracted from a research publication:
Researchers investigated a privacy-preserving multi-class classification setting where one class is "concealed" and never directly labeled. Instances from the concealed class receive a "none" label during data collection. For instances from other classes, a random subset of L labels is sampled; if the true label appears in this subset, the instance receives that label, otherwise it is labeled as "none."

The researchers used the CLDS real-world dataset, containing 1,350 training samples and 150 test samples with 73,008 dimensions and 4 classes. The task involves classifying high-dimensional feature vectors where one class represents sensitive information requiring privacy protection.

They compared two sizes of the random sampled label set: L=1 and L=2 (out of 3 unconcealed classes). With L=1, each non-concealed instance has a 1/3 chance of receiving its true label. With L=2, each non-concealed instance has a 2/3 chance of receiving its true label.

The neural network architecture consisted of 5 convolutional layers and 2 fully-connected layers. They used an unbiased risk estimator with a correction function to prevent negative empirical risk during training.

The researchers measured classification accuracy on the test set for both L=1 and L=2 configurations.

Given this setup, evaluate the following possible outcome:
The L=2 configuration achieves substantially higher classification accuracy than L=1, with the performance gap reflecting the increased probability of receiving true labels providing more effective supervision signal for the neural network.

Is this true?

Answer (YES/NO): YES